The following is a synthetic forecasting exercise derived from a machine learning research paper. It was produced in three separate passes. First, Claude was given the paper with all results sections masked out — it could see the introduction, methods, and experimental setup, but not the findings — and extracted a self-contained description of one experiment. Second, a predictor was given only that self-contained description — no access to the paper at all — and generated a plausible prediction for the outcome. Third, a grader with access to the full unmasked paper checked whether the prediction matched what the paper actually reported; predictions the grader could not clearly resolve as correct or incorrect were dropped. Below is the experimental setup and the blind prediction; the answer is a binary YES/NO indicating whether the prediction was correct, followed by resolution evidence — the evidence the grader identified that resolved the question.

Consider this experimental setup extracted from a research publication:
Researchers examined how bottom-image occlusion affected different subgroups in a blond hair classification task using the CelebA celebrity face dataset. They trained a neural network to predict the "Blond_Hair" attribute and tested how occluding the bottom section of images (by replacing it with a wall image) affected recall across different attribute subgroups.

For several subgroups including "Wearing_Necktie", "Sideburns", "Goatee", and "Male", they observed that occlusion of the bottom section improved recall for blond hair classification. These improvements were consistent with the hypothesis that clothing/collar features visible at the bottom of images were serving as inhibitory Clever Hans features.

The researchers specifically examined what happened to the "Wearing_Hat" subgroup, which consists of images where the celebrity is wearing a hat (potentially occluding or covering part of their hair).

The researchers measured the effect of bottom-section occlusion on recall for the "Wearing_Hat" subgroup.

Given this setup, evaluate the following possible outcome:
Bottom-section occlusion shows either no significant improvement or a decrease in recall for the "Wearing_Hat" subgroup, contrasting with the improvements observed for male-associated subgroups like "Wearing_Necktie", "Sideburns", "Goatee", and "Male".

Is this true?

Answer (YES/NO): YES